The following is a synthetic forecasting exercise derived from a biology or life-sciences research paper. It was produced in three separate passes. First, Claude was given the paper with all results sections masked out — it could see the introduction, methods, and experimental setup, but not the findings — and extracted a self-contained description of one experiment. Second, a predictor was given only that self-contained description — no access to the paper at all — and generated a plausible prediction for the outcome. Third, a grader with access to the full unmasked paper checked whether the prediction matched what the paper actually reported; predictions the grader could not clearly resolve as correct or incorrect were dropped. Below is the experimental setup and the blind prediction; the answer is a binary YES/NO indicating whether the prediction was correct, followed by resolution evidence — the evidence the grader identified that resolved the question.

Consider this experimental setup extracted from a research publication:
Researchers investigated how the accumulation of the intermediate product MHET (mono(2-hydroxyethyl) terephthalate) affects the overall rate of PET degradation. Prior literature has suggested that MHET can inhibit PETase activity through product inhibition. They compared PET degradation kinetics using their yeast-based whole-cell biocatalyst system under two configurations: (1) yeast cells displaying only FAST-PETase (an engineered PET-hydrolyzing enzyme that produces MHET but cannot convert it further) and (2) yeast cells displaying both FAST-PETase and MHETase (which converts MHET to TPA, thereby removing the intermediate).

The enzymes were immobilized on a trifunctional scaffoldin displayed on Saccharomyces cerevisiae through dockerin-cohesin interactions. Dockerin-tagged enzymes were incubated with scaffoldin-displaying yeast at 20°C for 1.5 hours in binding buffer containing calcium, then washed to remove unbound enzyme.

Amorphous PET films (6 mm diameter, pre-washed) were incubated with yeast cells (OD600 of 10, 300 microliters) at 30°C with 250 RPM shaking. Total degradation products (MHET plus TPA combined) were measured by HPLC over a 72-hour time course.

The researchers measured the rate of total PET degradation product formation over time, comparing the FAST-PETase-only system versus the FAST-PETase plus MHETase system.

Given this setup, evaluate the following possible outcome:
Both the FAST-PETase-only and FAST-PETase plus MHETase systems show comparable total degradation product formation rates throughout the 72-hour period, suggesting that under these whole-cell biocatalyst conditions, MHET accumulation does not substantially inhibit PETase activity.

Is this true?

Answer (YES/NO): NO